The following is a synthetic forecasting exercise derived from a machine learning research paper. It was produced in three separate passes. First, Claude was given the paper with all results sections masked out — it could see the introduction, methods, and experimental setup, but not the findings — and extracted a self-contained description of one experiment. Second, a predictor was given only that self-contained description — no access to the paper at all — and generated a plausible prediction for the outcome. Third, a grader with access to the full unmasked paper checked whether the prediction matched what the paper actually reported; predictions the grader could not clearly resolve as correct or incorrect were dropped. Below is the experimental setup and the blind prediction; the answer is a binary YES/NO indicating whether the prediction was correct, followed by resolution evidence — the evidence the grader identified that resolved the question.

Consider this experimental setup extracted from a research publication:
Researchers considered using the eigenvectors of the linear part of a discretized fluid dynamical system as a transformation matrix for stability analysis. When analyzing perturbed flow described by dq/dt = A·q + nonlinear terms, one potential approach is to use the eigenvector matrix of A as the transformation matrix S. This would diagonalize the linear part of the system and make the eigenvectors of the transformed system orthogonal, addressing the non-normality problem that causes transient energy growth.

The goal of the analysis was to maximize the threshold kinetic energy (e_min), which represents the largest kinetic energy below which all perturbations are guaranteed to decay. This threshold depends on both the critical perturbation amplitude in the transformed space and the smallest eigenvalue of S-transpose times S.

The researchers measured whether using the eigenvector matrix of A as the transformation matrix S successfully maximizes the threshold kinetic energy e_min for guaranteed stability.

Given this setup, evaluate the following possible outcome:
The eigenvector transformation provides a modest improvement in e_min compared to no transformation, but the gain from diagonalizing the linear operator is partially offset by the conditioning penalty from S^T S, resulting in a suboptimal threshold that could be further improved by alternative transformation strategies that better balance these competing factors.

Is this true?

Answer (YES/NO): NO